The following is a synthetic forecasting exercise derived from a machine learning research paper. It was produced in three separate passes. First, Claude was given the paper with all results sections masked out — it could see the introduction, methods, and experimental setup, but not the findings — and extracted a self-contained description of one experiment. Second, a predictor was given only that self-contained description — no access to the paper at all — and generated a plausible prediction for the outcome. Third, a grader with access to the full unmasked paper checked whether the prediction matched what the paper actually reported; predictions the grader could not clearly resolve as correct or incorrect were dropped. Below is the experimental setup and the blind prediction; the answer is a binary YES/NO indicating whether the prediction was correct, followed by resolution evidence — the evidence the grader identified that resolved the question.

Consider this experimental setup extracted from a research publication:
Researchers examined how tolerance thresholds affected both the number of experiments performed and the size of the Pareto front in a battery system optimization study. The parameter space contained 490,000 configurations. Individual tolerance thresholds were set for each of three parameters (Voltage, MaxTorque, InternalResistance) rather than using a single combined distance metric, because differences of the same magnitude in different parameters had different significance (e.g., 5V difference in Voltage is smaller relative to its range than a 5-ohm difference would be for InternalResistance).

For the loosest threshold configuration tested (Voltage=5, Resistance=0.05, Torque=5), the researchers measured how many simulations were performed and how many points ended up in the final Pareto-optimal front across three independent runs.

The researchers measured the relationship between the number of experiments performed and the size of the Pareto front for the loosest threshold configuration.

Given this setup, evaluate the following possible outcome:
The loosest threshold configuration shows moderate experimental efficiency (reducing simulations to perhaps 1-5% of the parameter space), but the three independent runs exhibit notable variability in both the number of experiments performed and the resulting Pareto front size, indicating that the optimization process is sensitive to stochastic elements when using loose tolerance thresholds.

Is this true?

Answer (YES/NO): NO